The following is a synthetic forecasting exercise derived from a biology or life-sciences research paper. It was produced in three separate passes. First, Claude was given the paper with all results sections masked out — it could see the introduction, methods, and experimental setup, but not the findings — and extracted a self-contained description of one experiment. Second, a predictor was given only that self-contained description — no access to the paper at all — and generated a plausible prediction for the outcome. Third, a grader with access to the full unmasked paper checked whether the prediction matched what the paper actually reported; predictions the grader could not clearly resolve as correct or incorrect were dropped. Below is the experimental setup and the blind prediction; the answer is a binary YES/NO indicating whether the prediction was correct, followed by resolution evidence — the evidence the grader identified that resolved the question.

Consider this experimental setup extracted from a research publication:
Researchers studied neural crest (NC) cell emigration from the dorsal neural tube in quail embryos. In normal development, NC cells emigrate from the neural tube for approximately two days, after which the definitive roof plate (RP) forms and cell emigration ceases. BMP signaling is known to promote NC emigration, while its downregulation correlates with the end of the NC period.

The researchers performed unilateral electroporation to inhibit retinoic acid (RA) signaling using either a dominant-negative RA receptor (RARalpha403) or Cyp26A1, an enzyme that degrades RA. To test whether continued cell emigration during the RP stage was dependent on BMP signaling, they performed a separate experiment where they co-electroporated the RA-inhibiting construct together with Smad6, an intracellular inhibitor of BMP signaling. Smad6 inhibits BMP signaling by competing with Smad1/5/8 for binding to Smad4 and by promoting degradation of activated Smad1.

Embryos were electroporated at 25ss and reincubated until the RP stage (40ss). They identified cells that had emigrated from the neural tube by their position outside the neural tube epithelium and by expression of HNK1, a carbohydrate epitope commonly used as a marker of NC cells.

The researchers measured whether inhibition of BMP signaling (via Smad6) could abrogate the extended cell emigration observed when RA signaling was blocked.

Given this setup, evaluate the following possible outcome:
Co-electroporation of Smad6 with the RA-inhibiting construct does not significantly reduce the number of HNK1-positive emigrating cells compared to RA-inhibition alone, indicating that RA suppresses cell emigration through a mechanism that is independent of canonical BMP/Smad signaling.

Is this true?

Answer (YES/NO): NO